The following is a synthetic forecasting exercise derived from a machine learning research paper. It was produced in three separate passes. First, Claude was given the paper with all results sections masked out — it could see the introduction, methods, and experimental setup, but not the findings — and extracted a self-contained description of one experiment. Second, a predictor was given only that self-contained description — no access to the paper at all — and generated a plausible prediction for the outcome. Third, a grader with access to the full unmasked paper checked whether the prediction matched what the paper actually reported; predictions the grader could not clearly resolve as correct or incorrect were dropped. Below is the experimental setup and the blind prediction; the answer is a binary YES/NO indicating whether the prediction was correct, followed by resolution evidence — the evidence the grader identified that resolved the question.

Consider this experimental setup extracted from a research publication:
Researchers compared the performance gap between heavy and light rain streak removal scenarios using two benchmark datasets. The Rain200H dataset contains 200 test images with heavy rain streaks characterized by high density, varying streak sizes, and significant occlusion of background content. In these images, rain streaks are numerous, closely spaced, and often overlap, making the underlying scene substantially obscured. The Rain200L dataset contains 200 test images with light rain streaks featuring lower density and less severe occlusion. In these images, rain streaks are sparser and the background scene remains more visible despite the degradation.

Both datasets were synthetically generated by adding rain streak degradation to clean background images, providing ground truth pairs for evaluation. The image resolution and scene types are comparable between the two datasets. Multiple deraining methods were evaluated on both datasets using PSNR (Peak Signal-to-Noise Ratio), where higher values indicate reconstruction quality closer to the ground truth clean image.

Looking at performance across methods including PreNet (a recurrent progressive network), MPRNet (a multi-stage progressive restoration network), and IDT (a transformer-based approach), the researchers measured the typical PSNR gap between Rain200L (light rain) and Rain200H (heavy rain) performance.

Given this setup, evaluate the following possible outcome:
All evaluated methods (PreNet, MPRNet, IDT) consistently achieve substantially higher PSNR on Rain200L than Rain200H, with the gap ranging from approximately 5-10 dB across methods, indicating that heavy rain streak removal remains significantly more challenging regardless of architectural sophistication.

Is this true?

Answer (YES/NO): YES